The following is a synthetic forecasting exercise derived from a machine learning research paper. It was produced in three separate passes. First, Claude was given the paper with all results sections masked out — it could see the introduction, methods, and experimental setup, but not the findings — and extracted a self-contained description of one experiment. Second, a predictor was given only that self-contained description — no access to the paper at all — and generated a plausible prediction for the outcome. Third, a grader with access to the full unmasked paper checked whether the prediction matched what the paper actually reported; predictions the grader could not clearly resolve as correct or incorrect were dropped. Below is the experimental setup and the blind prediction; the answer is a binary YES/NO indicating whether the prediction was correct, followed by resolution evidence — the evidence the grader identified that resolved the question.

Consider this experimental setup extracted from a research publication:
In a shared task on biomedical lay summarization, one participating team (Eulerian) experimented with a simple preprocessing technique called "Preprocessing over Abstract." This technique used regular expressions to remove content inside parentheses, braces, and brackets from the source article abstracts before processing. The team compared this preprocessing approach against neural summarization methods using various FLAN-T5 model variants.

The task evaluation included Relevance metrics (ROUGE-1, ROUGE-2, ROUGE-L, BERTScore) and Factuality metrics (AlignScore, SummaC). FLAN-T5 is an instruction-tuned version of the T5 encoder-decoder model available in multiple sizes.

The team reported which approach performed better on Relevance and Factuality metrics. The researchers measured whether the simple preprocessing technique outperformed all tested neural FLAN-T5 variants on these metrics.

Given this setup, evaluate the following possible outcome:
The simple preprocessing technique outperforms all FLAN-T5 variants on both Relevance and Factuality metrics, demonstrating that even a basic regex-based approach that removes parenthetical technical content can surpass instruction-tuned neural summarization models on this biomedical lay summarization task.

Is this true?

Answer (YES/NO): YES